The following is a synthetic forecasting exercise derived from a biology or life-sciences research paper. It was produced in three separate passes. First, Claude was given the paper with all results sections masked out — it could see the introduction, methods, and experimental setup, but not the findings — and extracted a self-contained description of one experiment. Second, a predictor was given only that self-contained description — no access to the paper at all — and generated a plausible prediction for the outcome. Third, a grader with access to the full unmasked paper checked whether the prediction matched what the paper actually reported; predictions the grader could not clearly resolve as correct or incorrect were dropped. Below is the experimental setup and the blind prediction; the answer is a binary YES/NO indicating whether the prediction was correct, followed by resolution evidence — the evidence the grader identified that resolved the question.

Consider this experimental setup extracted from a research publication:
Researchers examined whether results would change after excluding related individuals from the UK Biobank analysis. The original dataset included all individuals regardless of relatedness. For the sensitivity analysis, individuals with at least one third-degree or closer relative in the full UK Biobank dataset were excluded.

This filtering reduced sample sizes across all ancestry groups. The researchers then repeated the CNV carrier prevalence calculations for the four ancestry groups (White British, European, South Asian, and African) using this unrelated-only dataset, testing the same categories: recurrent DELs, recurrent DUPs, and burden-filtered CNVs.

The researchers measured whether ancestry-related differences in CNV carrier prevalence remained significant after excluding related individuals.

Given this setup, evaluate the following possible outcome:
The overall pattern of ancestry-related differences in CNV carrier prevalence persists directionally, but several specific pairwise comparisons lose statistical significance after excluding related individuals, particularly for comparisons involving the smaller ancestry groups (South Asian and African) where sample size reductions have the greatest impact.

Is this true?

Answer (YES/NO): NO